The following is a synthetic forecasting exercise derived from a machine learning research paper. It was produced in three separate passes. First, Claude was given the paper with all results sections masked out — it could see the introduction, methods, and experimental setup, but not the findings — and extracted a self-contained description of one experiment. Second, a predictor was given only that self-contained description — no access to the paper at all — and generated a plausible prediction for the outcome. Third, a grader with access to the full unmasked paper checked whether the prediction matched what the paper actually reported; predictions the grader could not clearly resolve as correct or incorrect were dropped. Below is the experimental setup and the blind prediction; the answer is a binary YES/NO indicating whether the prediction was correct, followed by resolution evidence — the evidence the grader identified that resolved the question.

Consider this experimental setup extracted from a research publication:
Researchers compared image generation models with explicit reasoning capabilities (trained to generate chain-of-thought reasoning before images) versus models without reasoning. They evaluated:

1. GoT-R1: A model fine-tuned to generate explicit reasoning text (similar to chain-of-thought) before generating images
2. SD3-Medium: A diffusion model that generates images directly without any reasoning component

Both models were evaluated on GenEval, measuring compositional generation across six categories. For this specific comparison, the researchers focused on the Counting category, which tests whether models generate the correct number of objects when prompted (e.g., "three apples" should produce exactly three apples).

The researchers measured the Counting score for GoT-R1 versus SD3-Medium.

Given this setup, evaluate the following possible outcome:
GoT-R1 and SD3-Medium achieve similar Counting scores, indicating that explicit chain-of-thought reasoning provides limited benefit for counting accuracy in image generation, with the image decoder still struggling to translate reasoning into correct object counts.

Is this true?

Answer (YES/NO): NO